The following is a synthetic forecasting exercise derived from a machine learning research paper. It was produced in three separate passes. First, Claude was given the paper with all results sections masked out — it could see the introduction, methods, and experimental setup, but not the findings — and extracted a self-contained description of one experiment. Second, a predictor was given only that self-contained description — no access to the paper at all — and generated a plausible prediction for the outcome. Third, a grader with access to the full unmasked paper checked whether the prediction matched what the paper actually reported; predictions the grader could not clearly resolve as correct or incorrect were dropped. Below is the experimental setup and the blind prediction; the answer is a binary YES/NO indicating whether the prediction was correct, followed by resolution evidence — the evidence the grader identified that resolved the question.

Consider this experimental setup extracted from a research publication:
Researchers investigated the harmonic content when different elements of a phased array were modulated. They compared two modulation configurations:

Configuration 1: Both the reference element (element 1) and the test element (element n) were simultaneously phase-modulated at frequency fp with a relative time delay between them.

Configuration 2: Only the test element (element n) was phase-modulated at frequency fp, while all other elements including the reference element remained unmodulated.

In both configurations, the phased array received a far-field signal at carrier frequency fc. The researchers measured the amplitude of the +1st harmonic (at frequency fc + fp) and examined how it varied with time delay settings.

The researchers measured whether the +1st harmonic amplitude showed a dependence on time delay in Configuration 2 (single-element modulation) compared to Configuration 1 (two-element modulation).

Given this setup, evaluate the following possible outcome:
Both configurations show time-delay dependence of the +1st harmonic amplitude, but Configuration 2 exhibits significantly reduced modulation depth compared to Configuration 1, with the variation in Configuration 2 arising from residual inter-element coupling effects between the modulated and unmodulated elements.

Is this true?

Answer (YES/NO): NO